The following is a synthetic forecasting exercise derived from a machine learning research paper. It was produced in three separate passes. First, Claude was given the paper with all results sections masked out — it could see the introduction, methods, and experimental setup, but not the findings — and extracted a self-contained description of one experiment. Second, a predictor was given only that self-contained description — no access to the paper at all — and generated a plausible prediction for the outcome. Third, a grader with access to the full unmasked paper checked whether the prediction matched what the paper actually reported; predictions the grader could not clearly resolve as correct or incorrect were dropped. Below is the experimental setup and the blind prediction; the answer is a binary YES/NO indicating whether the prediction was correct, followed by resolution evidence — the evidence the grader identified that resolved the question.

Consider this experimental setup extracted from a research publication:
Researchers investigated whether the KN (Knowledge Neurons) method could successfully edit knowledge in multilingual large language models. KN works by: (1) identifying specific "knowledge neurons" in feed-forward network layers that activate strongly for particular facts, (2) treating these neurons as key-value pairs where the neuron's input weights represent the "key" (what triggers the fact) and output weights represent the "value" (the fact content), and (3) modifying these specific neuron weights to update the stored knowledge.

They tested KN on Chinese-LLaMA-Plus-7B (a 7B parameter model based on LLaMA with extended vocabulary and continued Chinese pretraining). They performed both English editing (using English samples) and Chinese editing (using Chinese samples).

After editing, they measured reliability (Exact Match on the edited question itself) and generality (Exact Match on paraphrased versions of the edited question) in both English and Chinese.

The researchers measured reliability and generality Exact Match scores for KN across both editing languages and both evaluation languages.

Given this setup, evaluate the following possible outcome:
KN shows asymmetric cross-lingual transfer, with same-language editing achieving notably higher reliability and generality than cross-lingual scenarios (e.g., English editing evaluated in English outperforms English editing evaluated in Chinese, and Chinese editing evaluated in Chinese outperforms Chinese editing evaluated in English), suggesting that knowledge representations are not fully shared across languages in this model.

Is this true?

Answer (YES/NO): NO